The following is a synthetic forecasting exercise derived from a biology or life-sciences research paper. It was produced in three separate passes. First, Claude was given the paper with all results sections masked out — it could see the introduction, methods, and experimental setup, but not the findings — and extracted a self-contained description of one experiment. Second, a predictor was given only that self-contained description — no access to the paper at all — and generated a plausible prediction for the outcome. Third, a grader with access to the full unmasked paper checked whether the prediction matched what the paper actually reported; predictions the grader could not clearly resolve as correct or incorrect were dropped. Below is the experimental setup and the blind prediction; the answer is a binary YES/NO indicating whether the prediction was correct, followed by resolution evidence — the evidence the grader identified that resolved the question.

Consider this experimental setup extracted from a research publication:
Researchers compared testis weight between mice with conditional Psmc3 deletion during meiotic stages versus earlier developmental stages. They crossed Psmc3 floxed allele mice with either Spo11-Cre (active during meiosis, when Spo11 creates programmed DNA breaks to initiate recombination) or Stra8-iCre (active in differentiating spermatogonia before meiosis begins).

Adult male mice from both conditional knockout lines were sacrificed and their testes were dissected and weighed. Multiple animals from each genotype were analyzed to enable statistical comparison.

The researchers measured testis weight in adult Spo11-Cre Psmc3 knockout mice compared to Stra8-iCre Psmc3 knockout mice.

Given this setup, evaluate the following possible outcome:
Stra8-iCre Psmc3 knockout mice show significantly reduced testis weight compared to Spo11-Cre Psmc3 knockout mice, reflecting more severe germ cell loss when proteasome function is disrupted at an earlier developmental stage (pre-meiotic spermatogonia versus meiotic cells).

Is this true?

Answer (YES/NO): YES